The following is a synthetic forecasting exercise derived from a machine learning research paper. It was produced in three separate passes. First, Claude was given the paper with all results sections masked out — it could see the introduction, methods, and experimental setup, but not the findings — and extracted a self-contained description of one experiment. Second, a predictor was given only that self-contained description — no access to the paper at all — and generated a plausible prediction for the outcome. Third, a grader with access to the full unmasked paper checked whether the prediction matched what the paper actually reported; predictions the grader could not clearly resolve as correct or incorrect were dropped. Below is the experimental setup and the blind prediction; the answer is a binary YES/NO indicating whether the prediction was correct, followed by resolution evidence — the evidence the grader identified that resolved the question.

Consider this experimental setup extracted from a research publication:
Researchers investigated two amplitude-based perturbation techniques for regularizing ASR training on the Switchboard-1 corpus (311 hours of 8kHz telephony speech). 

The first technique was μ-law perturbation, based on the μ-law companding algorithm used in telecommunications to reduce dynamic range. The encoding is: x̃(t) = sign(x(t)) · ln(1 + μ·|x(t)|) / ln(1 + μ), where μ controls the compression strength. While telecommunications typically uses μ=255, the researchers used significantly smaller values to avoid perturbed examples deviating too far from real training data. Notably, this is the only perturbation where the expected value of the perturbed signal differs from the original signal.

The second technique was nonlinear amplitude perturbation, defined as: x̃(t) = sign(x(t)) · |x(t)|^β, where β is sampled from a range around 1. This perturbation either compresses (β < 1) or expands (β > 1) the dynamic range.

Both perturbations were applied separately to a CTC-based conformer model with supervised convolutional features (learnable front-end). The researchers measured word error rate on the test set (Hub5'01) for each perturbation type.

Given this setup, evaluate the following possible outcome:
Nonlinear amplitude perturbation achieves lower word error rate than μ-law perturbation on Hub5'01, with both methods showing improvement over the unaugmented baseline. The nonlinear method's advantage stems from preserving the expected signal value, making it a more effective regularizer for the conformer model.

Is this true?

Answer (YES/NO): NO